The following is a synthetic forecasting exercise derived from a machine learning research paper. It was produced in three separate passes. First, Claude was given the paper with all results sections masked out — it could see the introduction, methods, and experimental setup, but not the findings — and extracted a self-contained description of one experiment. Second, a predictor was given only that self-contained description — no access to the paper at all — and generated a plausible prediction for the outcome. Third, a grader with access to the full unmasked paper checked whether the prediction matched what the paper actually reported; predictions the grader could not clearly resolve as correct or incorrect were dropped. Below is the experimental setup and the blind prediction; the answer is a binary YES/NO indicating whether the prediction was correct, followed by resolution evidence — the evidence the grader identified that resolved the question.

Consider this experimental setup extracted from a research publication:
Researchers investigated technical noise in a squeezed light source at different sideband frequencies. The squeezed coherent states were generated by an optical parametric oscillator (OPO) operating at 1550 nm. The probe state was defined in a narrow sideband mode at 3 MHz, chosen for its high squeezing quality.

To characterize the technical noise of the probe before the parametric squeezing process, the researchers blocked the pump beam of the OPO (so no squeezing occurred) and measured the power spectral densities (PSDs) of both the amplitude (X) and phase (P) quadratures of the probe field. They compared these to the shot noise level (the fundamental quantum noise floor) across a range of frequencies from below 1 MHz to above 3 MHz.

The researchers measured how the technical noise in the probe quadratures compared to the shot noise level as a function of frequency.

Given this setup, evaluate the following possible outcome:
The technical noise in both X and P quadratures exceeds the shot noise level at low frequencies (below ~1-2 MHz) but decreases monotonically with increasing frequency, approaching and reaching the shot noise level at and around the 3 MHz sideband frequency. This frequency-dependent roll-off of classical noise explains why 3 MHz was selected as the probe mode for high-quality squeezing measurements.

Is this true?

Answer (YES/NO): YES